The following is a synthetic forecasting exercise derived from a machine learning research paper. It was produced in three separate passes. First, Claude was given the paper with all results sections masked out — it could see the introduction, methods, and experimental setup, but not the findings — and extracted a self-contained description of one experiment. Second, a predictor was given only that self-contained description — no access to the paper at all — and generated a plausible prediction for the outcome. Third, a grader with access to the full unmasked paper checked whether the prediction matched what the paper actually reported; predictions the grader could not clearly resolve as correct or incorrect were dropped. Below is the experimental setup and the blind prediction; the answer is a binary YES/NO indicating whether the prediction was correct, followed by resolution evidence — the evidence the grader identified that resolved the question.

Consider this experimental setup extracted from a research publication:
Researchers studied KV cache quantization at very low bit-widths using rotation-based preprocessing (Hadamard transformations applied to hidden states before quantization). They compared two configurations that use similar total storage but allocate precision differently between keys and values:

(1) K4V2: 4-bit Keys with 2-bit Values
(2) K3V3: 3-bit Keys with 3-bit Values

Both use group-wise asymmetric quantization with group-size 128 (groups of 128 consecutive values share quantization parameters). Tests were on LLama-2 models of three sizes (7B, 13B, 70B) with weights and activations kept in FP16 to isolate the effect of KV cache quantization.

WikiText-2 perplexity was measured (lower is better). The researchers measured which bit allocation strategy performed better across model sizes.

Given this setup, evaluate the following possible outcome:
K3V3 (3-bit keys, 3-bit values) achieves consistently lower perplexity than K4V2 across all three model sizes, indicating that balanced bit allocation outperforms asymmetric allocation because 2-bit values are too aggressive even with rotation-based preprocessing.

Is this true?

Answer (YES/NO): YES